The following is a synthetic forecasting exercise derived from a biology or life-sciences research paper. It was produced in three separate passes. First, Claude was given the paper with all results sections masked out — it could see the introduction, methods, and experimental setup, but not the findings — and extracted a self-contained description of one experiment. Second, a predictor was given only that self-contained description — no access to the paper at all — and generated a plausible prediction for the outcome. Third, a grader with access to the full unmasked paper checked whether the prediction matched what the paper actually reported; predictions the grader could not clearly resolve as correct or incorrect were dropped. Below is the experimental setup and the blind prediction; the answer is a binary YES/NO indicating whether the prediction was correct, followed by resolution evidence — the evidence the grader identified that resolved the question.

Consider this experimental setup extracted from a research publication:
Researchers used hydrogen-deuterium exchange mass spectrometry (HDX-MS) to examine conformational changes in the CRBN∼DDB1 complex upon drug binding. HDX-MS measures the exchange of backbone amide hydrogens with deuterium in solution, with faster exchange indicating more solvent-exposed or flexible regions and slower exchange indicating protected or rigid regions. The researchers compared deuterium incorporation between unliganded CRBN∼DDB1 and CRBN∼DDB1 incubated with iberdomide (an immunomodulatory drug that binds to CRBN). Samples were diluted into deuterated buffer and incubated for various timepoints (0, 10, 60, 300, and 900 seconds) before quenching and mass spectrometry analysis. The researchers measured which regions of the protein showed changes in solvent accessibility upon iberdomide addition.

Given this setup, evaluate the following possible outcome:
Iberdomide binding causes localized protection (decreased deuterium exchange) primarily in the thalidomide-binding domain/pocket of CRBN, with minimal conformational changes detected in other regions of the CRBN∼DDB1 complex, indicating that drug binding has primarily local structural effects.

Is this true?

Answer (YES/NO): NO